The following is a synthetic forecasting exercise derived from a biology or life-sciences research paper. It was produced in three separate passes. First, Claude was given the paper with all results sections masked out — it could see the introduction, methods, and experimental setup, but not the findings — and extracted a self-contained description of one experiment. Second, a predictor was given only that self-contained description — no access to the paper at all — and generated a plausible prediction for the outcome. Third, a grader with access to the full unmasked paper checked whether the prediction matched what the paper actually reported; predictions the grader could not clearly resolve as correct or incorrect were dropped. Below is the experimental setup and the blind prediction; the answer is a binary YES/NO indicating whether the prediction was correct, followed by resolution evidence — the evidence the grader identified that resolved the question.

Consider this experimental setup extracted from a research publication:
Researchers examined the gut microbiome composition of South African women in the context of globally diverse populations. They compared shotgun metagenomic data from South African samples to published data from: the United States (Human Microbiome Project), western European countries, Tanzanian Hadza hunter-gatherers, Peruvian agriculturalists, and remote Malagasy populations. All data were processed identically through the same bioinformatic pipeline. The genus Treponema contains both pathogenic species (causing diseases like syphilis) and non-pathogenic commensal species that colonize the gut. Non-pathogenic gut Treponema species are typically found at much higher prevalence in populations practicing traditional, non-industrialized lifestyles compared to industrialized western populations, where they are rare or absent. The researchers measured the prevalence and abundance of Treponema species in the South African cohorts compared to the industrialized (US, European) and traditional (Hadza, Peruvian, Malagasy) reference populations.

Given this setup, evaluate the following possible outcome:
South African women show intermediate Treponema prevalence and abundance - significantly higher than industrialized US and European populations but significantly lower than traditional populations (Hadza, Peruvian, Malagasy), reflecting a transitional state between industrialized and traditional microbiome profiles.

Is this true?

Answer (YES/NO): YES